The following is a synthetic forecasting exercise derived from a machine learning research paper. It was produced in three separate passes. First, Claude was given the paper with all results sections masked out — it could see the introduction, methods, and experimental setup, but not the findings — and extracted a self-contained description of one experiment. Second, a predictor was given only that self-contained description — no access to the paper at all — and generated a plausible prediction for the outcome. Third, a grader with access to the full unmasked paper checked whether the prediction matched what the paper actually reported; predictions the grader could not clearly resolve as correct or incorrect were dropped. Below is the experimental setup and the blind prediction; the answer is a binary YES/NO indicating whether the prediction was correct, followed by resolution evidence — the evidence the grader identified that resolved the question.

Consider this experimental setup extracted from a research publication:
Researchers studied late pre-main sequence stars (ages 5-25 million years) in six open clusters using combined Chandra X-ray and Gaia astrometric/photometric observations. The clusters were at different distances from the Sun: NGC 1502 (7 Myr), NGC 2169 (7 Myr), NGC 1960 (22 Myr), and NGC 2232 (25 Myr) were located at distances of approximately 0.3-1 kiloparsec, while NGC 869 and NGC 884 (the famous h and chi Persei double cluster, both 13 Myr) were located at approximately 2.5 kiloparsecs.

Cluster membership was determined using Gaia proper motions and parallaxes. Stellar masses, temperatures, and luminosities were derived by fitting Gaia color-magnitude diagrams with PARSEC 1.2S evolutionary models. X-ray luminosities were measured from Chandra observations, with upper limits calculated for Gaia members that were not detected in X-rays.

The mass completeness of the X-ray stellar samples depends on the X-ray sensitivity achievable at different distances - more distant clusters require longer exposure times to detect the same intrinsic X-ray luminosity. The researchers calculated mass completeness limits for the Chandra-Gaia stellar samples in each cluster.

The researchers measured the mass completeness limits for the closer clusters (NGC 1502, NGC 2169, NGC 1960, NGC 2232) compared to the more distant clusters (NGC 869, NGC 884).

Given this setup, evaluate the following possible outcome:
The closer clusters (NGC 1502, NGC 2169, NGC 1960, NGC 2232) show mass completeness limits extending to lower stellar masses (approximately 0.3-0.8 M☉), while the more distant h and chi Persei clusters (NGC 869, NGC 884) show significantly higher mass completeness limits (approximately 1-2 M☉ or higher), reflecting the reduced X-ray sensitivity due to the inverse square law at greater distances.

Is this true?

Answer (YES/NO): YES